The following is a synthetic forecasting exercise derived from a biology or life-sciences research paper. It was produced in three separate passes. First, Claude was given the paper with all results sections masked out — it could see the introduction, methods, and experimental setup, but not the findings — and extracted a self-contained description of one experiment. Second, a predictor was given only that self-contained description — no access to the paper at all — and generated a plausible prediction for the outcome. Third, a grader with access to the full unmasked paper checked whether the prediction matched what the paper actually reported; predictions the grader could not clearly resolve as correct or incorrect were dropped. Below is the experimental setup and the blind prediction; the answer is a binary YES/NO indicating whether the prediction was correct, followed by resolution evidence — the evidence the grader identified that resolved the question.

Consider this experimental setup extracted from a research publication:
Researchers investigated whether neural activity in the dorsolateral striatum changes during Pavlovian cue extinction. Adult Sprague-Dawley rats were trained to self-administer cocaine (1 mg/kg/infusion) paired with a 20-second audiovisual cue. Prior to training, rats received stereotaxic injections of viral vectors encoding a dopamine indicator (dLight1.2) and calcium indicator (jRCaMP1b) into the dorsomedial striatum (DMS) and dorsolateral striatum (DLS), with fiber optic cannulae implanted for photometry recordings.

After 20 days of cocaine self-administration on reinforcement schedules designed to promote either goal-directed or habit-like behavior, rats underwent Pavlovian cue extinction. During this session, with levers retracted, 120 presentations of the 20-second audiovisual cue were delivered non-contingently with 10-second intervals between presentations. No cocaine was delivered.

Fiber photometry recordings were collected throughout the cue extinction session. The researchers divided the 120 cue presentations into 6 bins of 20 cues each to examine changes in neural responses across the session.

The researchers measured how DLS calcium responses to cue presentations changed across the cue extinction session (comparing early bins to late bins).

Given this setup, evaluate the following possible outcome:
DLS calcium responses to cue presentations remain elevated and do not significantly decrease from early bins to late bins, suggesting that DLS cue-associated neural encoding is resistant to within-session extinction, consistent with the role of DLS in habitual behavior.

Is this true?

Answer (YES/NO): YES